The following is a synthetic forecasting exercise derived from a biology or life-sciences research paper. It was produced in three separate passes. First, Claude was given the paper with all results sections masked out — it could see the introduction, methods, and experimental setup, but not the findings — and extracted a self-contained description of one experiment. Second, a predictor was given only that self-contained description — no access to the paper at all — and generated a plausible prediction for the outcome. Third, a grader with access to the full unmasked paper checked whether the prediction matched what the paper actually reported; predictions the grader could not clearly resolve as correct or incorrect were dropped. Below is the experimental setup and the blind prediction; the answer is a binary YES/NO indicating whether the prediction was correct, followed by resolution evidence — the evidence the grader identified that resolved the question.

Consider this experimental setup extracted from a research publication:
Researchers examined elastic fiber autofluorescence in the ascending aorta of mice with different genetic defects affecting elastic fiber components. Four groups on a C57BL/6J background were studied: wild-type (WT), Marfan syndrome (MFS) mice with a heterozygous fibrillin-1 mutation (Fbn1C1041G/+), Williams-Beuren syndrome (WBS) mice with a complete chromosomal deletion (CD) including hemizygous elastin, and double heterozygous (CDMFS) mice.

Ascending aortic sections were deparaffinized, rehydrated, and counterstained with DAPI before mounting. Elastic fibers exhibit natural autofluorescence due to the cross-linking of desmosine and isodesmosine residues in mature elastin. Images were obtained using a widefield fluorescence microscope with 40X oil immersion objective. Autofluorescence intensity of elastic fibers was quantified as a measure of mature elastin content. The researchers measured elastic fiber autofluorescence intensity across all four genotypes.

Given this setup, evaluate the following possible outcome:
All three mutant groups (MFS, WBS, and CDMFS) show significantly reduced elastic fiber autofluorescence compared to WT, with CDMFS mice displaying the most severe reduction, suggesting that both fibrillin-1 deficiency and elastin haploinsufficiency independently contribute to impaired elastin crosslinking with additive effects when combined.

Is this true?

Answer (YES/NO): NO